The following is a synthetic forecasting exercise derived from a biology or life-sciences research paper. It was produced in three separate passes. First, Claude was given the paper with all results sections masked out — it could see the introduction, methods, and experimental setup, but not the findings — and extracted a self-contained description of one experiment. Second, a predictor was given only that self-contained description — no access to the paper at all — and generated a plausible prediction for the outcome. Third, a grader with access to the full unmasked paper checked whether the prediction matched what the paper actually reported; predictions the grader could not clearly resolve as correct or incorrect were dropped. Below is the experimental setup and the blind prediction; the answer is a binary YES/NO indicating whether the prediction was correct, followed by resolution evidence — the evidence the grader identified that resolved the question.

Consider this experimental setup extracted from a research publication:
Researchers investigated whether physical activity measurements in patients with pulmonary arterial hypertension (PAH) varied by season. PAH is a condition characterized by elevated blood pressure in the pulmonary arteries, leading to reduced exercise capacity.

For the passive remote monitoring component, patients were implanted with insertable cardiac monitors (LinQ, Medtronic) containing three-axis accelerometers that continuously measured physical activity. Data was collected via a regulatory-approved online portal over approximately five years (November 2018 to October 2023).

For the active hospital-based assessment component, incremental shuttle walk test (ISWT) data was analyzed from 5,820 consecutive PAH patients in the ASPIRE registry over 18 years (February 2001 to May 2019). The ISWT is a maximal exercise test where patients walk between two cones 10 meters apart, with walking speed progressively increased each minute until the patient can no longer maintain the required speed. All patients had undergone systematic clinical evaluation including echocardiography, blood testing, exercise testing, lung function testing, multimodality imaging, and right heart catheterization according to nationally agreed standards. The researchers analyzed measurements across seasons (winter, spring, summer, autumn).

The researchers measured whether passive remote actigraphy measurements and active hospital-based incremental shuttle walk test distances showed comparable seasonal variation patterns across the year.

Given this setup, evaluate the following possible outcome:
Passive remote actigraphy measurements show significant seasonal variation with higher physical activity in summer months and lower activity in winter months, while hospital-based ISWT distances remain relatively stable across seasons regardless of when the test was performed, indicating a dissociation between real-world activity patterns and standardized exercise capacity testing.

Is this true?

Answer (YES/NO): YES